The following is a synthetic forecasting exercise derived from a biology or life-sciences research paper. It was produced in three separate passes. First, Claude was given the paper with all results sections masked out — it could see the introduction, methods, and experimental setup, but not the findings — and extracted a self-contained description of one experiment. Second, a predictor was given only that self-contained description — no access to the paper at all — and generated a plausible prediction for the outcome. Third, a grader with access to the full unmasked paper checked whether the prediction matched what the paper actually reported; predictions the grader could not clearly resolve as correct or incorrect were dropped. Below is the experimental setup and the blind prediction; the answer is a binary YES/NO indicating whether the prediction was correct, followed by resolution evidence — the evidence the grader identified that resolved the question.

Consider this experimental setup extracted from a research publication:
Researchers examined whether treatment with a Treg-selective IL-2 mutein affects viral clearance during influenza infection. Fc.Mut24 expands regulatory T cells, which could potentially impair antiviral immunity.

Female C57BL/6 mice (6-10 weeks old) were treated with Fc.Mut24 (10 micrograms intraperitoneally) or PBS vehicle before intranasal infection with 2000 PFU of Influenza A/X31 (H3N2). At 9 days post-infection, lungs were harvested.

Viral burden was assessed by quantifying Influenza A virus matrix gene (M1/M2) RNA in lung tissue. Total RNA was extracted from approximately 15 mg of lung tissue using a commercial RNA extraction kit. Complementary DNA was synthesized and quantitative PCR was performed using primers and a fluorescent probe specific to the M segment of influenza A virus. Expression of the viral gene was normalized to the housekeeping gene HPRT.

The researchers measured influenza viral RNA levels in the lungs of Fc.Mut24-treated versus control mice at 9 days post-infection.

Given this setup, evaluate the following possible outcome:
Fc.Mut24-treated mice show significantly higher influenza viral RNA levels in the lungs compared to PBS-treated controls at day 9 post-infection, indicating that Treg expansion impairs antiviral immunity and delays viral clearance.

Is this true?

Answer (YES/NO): NO